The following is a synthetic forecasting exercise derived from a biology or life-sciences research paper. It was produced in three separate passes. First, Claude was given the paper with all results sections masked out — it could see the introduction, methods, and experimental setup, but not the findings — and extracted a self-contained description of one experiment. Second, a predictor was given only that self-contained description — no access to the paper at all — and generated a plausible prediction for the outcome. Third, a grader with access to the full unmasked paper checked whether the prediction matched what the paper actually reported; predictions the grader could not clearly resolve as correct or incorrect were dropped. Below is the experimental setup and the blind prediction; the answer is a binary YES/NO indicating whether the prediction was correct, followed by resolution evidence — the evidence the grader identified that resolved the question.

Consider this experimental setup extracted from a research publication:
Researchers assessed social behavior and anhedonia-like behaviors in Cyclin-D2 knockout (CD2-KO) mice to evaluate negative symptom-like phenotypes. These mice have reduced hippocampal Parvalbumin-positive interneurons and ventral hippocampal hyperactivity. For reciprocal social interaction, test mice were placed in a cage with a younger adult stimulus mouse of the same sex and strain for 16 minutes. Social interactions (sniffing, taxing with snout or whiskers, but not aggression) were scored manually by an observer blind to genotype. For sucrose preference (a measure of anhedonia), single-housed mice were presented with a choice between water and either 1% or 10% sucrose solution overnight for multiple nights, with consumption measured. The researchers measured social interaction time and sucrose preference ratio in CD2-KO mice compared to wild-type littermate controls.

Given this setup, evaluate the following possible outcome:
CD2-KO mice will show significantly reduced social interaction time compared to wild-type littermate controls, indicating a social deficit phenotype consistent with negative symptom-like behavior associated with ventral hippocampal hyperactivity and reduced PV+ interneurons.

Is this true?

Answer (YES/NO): NO